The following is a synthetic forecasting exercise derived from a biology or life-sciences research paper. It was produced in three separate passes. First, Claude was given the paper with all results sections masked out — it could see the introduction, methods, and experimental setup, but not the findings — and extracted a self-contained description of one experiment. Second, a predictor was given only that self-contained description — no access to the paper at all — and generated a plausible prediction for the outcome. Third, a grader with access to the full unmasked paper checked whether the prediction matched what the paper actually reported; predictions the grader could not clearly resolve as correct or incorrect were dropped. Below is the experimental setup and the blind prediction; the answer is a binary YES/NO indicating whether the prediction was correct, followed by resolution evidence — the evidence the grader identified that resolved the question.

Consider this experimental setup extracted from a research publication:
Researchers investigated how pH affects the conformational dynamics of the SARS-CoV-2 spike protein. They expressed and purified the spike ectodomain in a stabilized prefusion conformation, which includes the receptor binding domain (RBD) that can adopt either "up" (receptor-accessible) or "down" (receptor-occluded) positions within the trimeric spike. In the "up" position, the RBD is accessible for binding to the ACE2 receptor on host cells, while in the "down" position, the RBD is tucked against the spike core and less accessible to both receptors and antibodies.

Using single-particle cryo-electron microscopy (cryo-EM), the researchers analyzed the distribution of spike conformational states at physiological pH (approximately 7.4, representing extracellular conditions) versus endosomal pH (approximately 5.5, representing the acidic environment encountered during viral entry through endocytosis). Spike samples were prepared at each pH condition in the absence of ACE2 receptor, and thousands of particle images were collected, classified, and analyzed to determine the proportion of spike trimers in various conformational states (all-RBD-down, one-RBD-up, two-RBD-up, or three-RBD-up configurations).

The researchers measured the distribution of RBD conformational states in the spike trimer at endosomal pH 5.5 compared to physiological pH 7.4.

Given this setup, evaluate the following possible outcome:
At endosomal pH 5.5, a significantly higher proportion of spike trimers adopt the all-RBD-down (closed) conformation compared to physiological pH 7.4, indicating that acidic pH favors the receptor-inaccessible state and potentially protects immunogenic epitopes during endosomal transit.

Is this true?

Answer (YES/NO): NO